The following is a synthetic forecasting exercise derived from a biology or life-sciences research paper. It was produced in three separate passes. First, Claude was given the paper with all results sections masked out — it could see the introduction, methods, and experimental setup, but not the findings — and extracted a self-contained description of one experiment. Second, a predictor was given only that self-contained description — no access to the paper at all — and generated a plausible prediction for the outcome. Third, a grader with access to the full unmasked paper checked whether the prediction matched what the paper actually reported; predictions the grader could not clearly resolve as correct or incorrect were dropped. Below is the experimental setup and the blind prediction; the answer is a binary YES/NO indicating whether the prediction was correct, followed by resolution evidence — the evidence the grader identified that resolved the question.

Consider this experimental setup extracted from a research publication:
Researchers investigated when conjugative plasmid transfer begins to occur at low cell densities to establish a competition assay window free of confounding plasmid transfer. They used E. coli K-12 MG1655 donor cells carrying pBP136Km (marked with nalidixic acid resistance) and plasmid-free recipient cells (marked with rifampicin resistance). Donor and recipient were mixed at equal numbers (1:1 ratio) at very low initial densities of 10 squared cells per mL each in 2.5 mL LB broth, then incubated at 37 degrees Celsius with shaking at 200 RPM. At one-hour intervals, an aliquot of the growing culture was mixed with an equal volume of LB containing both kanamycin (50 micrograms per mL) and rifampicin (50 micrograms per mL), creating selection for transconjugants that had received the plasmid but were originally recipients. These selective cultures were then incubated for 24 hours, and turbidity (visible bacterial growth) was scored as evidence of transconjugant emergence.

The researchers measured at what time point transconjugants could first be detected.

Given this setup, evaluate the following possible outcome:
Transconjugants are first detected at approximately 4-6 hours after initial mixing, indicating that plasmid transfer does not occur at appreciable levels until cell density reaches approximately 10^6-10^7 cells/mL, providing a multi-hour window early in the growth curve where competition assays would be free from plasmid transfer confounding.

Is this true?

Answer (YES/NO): YES